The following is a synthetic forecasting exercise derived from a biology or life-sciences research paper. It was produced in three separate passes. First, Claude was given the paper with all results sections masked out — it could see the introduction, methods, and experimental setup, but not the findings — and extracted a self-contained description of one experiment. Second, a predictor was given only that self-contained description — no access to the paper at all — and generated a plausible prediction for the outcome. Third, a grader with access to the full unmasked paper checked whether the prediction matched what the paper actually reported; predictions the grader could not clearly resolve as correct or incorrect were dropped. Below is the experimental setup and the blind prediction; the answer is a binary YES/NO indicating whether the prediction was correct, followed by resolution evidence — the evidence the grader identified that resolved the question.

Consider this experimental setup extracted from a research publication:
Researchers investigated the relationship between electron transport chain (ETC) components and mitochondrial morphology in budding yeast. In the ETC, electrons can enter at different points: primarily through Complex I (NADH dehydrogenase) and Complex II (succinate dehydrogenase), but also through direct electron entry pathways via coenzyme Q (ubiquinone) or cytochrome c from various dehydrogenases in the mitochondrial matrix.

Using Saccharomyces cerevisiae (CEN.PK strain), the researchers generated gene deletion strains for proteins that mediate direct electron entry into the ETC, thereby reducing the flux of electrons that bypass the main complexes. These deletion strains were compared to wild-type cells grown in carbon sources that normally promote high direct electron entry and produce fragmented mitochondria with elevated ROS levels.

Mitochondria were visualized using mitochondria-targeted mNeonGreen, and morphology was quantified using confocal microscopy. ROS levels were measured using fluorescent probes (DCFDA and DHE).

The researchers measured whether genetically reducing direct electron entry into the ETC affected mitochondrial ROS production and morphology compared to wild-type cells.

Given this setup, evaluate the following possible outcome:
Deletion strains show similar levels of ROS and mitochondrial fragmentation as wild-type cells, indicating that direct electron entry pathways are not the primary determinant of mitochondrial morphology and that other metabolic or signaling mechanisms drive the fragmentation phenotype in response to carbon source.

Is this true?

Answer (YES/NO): NO